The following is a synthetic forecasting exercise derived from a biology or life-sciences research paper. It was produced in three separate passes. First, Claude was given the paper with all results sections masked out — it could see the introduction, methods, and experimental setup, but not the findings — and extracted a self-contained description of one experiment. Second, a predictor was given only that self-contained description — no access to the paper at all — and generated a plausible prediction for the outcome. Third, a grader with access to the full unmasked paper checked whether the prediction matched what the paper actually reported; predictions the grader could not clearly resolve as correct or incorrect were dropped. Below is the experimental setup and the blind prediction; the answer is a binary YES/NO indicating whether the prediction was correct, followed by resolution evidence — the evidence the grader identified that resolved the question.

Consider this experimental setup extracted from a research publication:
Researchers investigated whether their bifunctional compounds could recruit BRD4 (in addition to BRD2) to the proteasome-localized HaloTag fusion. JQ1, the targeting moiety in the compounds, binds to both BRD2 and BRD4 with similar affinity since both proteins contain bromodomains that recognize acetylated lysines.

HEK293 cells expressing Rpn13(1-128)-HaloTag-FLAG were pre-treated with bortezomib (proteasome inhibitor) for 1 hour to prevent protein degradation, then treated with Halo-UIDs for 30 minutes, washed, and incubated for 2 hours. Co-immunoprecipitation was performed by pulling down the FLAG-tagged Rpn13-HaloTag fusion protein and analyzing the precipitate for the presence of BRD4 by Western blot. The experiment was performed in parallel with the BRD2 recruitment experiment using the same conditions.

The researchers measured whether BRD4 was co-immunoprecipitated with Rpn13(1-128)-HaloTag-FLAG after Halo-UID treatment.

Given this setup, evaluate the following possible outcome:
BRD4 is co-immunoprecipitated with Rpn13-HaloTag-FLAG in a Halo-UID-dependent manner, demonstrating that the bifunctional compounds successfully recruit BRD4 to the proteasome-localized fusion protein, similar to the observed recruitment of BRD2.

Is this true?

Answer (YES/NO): YES